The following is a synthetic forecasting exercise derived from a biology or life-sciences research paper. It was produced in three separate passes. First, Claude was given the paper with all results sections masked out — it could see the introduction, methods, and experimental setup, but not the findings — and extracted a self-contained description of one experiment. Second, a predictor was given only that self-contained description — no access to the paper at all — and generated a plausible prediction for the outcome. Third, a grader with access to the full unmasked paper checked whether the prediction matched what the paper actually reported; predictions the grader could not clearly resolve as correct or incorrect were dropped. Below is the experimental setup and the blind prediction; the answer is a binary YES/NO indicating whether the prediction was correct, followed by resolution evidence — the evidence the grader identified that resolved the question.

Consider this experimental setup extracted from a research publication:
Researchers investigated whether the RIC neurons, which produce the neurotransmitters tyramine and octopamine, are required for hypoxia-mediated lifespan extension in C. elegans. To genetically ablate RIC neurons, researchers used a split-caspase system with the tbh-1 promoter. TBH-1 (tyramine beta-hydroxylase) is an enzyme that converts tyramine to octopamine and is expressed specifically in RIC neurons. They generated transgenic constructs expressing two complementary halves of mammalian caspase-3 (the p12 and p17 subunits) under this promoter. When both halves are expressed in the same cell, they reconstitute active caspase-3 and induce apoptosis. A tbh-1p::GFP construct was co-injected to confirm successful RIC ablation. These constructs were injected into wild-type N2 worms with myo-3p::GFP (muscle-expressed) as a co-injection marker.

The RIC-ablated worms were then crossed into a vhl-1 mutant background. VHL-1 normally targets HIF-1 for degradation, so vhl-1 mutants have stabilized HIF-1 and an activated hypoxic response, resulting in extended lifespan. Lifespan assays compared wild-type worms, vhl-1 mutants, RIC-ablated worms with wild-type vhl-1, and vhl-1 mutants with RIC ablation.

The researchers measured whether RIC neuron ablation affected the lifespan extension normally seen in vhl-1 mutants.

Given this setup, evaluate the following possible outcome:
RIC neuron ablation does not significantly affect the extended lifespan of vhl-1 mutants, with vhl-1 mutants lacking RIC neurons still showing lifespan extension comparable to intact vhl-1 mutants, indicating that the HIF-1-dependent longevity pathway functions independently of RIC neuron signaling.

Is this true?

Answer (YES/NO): YES